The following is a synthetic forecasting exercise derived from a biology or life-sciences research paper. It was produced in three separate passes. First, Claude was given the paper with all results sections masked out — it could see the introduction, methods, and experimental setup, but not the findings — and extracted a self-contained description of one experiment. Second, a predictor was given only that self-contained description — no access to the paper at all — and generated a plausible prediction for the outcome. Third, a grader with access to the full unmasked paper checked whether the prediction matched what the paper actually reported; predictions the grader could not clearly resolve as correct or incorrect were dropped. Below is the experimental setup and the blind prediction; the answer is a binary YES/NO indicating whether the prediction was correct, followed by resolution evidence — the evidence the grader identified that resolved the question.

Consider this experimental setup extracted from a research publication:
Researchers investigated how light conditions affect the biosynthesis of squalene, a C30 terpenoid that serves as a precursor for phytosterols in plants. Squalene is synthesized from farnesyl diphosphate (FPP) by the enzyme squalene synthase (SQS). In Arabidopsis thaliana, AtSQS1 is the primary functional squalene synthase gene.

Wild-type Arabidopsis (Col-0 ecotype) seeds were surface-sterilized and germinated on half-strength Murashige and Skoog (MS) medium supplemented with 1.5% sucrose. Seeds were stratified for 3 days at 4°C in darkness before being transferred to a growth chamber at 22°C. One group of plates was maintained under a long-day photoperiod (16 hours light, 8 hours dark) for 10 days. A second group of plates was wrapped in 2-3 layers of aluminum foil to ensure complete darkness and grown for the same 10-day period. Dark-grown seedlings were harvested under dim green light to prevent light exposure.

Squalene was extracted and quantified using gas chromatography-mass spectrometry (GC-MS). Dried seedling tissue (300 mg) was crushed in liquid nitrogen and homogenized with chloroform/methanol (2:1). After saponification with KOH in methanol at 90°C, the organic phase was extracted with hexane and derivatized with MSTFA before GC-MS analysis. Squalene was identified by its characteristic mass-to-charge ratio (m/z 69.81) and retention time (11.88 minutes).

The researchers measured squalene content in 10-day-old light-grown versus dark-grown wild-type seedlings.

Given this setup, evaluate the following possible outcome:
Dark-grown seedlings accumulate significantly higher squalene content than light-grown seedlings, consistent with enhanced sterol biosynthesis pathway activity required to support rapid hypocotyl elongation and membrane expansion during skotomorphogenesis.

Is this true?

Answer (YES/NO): YES